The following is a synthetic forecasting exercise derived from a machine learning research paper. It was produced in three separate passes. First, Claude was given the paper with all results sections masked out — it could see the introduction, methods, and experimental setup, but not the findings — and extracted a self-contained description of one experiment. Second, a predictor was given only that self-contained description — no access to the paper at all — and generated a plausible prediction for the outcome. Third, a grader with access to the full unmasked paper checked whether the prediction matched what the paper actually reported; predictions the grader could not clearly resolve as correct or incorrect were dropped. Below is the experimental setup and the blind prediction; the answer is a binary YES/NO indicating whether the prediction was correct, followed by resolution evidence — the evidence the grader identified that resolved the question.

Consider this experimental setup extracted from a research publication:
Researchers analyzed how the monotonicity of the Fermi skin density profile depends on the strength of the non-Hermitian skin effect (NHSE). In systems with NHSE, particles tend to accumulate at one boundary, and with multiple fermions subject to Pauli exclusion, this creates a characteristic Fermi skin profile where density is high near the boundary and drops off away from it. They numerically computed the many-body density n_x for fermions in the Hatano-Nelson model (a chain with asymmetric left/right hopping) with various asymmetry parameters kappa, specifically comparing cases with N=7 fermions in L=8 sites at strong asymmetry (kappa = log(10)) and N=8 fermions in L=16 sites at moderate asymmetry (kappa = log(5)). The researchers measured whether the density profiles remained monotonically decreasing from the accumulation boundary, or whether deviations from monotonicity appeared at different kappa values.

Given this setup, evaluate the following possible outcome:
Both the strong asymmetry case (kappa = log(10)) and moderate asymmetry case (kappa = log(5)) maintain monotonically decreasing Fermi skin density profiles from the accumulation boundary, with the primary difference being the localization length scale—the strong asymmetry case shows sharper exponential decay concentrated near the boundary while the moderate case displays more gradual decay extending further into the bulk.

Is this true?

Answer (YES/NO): NO